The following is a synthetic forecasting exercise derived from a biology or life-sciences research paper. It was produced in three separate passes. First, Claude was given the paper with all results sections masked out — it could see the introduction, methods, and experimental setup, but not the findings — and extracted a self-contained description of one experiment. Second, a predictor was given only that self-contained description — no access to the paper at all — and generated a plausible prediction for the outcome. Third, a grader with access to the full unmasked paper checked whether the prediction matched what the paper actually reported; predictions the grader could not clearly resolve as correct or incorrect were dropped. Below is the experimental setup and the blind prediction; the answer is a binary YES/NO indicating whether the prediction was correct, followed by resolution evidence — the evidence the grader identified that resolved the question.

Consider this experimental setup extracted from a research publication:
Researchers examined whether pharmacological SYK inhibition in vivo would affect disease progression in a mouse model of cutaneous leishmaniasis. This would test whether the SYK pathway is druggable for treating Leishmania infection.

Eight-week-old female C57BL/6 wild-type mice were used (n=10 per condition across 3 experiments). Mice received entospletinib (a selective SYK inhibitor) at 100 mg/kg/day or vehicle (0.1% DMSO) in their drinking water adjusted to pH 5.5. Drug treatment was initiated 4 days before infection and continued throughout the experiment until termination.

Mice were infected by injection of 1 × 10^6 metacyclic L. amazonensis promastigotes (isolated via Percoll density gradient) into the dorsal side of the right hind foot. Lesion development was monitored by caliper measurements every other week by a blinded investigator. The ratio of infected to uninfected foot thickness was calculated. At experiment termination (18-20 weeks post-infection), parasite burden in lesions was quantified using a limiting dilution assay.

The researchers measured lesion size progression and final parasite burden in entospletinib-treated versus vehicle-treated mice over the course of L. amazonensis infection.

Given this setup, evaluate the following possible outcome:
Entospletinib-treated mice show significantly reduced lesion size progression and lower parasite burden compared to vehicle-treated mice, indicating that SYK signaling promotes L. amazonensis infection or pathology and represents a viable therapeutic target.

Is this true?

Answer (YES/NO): YES